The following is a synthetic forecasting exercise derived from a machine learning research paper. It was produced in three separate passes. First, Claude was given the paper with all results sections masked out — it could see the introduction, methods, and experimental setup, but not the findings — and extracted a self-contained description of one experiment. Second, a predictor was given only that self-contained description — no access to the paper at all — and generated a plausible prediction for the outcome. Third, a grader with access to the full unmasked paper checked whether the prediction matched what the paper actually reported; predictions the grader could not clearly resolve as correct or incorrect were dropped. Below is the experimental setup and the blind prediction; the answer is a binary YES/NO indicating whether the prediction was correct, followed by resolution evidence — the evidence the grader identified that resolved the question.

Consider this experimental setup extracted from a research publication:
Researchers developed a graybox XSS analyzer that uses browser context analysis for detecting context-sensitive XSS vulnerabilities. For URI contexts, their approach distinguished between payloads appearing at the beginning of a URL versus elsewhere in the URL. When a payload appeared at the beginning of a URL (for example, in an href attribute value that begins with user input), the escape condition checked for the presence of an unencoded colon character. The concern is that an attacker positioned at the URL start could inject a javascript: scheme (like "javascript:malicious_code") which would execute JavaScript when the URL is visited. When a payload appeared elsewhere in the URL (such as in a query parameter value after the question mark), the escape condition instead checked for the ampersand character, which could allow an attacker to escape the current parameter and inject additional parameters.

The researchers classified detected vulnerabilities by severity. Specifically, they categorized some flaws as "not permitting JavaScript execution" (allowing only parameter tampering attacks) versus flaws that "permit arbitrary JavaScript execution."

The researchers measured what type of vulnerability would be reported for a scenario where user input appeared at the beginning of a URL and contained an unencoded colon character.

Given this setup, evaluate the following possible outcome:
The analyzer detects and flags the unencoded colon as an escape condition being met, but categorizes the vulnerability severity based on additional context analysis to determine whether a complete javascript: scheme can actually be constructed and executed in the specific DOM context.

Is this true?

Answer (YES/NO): NO